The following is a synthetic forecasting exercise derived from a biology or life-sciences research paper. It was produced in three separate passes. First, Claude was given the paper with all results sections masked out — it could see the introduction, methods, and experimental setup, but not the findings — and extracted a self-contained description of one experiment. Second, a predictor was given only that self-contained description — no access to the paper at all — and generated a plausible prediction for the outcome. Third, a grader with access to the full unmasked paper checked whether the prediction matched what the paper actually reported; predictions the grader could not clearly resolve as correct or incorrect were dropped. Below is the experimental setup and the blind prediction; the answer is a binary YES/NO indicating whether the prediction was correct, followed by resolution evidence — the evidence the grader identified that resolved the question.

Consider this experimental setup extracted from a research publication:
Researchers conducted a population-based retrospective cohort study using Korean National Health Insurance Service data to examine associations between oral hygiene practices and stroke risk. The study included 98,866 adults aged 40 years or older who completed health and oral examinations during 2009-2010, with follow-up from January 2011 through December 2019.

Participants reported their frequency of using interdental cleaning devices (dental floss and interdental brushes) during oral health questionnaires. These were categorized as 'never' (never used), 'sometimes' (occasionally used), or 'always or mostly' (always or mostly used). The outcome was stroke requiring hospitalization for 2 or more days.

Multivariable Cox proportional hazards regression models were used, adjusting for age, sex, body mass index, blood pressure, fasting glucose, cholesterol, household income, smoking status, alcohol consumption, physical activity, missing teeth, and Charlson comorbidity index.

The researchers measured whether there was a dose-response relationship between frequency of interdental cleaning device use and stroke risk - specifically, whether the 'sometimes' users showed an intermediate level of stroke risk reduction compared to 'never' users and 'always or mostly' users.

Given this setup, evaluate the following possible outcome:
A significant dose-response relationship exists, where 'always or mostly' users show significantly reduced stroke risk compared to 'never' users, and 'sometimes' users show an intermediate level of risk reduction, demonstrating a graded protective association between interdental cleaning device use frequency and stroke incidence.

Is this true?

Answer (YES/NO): YES